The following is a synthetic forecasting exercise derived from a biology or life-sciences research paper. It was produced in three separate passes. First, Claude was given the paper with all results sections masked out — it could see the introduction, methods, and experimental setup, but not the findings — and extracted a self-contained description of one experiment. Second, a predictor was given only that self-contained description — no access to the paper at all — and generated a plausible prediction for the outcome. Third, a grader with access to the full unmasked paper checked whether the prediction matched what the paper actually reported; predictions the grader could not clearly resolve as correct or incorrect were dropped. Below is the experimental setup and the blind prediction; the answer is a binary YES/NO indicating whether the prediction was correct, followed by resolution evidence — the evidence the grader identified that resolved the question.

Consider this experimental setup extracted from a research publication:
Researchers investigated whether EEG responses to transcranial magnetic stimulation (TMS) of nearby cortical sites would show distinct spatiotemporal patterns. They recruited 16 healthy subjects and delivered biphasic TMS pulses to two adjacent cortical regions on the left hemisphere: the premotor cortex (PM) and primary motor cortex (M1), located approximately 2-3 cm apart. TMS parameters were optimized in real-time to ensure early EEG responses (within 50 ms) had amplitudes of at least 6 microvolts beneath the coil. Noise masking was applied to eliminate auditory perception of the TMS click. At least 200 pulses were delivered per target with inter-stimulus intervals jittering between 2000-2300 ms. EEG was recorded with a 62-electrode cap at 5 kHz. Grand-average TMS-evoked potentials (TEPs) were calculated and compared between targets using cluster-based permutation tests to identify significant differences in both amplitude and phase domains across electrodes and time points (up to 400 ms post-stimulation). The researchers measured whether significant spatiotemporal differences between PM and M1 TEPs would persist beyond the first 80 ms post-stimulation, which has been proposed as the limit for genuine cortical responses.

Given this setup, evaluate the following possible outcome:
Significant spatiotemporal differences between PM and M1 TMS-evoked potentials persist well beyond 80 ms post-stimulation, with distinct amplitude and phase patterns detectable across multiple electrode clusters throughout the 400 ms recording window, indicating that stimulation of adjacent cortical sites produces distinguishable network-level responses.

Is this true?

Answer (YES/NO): YES